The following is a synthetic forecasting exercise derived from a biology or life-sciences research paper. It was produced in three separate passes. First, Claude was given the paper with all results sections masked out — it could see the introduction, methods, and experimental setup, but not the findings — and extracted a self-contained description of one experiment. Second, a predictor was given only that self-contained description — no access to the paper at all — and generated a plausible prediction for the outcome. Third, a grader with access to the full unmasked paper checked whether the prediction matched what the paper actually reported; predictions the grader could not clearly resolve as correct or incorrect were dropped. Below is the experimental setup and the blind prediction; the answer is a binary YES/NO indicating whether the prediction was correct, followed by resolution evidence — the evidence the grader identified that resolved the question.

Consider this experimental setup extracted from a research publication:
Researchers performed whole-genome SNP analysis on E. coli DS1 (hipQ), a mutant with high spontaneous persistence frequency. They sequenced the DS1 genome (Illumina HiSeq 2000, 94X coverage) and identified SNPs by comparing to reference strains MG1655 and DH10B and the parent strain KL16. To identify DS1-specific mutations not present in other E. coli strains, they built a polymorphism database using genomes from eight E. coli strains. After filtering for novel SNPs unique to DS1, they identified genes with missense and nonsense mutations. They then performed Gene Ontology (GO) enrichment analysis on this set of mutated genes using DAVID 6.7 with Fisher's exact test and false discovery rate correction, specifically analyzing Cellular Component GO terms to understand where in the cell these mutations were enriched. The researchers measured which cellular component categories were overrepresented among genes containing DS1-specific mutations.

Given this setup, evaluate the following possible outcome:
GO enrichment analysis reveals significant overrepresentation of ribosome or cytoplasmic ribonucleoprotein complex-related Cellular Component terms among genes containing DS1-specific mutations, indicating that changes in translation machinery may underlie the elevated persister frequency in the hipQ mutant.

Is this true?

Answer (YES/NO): NO